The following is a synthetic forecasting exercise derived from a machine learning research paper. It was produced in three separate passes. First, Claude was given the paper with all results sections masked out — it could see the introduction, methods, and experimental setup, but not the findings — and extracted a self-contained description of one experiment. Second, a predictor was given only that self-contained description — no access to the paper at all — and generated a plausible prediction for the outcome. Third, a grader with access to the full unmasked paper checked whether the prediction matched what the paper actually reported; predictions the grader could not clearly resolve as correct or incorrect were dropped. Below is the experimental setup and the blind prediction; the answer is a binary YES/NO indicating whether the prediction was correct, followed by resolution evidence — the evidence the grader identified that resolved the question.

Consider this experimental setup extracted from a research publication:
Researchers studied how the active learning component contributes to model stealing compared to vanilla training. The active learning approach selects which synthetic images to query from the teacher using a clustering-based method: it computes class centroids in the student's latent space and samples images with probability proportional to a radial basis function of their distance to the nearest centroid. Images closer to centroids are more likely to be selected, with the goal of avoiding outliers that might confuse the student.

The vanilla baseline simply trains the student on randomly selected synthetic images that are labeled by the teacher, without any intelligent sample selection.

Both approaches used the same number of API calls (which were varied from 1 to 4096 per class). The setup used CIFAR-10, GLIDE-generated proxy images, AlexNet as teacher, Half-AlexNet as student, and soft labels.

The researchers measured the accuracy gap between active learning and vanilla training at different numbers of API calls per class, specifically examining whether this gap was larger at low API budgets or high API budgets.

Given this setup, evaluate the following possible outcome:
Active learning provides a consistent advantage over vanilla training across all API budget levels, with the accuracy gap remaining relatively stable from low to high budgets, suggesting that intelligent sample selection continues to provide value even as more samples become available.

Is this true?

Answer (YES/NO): NO